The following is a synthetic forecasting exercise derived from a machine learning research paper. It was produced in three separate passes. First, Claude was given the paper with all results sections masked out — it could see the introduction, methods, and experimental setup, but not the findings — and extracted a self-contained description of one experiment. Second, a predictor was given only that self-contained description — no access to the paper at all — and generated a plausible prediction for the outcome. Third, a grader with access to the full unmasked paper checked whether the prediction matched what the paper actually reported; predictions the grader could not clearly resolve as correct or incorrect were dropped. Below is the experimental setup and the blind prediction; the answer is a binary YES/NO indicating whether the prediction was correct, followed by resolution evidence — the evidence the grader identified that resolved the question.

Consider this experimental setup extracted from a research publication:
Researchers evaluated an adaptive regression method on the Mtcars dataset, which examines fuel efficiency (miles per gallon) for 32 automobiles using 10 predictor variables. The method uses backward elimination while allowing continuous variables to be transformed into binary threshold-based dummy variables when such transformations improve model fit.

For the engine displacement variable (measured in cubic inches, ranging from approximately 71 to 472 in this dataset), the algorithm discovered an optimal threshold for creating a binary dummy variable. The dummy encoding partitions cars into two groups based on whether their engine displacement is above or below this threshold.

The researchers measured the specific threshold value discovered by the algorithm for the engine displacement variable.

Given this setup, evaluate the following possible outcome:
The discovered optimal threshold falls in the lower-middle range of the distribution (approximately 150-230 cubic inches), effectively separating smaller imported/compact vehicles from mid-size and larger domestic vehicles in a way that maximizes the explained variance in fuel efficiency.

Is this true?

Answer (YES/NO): NO